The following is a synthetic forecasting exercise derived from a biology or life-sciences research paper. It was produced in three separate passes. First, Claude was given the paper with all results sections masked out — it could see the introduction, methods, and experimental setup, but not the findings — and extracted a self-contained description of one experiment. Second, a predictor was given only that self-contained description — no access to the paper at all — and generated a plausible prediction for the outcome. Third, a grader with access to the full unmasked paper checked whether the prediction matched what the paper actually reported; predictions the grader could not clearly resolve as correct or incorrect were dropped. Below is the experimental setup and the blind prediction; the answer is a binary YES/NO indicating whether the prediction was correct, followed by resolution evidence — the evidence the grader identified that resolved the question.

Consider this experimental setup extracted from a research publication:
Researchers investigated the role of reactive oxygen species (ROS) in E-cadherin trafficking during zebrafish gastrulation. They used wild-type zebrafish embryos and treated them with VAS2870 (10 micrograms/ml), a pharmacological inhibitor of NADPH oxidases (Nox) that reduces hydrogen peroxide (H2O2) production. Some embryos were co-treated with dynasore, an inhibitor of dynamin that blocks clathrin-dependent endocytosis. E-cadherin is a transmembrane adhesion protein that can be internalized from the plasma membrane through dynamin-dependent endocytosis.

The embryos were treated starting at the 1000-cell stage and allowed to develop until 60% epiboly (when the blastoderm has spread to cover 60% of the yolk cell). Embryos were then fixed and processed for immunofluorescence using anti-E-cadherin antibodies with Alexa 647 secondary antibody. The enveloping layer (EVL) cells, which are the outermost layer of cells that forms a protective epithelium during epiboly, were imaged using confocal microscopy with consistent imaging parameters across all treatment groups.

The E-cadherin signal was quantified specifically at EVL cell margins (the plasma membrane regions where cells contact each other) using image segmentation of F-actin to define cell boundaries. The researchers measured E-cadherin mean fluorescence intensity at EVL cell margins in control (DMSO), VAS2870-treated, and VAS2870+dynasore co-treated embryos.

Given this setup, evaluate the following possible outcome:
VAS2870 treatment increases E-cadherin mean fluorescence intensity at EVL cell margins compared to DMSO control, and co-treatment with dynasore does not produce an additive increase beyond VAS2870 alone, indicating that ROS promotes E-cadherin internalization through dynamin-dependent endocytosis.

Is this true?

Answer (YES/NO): NO